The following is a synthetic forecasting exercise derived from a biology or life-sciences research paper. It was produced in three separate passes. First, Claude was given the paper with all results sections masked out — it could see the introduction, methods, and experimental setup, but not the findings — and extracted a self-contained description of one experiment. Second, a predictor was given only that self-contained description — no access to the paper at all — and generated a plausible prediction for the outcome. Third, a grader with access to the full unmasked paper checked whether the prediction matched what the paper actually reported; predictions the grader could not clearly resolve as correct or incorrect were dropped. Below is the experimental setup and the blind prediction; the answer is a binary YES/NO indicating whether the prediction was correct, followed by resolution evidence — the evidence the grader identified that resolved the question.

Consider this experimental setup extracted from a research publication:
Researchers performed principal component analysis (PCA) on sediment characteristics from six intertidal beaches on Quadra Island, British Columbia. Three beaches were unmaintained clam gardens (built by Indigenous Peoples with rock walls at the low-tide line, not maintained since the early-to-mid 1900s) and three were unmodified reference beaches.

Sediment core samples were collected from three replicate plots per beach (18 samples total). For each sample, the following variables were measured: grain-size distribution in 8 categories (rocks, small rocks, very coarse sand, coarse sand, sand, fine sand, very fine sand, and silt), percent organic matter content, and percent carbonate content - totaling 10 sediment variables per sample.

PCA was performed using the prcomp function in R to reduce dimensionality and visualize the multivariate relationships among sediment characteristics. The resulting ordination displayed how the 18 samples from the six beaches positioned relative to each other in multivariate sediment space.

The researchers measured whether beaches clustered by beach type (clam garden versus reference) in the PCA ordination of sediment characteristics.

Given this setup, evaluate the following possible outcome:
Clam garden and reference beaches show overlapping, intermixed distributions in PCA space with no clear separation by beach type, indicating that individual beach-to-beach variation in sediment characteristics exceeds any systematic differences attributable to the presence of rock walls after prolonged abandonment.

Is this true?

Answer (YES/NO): YES